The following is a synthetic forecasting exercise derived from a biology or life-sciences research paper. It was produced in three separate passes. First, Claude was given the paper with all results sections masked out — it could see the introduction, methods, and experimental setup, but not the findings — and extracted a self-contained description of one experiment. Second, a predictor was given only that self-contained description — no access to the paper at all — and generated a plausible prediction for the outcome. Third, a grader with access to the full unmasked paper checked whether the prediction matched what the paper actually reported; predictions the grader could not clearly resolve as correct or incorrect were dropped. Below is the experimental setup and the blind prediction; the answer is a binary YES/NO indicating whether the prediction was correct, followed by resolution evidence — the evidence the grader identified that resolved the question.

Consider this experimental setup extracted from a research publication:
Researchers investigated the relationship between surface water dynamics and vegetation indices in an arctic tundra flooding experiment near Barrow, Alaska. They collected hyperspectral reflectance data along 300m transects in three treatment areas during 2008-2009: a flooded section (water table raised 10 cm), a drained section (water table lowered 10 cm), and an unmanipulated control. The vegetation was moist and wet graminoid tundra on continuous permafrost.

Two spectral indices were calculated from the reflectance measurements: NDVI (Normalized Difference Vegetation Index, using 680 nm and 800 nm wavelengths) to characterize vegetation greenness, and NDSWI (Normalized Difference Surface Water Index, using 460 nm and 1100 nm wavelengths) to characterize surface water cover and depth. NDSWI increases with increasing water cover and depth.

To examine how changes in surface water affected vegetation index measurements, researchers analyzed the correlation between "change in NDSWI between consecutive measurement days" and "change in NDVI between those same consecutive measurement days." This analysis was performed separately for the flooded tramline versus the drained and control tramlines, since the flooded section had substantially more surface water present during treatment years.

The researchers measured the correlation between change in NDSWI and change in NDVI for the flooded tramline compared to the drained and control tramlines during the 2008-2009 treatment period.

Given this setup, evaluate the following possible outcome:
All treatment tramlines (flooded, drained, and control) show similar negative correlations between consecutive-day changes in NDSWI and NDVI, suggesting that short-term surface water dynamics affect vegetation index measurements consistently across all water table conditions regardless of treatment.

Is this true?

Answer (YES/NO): NO